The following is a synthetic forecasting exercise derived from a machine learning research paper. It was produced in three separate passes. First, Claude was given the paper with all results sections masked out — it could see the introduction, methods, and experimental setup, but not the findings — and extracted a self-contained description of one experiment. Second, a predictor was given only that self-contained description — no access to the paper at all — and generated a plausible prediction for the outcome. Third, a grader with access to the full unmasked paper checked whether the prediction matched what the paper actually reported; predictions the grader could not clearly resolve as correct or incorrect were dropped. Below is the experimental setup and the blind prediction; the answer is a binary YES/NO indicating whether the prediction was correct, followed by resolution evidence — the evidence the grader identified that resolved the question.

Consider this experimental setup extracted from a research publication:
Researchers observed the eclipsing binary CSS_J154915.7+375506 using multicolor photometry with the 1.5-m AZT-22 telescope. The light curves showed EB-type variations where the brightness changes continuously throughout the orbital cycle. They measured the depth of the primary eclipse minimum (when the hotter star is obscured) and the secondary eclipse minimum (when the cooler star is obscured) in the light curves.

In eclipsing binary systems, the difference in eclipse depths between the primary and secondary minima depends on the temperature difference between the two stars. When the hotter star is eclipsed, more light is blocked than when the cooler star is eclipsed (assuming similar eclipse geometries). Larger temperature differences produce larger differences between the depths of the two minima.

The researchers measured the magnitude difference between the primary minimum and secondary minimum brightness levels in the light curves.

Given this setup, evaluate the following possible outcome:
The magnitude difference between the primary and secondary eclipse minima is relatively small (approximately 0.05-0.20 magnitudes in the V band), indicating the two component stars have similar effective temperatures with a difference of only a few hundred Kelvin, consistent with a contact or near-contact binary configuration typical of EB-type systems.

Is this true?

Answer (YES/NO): NO